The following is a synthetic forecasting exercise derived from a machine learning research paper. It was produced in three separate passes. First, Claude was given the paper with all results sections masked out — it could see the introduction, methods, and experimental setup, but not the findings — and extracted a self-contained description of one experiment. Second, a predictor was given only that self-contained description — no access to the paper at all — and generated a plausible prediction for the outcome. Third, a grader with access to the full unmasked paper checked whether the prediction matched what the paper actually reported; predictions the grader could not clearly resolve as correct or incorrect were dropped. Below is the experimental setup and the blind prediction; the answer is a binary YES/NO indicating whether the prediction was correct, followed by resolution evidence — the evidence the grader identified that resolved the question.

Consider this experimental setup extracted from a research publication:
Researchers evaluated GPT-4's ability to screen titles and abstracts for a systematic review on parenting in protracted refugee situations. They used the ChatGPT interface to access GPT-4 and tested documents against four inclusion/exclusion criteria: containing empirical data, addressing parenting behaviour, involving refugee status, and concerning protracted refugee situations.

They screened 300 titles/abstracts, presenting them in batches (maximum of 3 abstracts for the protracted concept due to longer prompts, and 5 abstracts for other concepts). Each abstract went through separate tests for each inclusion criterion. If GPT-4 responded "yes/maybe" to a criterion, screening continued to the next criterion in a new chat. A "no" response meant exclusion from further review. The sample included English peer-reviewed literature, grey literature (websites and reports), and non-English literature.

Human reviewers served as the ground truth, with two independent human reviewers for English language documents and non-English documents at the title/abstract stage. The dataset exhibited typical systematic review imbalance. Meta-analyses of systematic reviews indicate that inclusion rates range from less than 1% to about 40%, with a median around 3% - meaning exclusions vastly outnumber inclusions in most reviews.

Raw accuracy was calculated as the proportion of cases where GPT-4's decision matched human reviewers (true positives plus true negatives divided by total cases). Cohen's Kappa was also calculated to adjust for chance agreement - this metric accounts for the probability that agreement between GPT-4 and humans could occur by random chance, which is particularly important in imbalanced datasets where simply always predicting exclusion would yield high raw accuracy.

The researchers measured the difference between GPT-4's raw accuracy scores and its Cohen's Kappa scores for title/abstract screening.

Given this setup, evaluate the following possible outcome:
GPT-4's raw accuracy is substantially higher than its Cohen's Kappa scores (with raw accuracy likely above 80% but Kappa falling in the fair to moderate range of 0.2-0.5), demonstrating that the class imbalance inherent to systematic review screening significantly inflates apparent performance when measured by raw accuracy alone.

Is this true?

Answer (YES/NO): NO